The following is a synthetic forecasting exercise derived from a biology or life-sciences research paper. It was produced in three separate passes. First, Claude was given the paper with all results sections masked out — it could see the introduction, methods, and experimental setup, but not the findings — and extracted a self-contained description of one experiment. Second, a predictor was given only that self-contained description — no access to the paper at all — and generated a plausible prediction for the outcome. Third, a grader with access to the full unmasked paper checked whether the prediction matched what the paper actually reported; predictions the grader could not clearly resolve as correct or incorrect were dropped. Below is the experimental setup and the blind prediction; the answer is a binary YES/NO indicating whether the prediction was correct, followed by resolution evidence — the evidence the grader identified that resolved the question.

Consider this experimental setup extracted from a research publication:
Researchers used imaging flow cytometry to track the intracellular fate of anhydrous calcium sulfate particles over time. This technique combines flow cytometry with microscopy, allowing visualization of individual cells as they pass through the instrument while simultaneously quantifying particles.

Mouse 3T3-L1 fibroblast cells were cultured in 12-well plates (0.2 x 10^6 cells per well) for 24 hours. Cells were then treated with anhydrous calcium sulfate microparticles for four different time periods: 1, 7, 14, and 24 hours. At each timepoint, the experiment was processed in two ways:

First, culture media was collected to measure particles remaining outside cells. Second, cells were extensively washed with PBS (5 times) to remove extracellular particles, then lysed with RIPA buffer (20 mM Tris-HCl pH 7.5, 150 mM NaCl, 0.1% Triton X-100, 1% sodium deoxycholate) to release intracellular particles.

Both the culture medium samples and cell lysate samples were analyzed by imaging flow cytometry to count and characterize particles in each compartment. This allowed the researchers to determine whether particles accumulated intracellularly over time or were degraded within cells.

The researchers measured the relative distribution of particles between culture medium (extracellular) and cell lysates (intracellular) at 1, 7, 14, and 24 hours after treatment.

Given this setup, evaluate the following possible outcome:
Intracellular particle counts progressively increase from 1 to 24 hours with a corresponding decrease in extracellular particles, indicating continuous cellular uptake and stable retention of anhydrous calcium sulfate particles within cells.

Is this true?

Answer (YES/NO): NO